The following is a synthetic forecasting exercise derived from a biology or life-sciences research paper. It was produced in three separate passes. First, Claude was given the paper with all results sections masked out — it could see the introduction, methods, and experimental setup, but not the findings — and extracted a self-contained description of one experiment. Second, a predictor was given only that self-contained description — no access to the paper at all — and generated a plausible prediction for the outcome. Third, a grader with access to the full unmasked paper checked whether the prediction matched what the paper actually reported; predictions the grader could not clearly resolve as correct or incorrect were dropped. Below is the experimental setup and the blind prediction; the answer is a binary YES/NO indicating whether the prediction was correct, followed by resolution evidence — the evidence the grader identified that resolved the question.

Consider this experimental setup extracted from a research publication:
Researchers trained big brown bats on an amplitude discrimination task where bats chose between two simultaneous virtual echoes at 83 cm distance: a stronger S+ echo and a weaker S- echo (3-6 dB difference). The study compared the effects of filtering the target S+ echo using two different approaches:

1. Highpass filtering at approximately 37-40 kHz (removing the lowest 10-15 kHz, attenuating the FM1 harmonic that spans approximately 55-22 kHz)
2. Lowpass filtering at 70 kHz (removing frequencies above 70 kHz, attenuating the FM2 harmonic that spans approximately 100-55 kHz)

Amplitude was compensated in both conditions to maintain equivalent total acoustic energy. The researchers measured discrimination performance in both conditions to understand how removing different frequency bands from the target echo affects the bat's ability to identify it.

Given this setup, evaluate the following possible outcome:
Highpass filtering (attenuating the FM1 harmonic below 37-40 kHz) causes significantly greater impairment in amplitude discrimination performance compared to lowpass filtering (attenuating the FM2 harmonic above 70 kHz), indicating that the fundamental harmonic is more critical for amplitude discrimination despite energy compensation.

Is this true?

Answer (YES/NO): YES